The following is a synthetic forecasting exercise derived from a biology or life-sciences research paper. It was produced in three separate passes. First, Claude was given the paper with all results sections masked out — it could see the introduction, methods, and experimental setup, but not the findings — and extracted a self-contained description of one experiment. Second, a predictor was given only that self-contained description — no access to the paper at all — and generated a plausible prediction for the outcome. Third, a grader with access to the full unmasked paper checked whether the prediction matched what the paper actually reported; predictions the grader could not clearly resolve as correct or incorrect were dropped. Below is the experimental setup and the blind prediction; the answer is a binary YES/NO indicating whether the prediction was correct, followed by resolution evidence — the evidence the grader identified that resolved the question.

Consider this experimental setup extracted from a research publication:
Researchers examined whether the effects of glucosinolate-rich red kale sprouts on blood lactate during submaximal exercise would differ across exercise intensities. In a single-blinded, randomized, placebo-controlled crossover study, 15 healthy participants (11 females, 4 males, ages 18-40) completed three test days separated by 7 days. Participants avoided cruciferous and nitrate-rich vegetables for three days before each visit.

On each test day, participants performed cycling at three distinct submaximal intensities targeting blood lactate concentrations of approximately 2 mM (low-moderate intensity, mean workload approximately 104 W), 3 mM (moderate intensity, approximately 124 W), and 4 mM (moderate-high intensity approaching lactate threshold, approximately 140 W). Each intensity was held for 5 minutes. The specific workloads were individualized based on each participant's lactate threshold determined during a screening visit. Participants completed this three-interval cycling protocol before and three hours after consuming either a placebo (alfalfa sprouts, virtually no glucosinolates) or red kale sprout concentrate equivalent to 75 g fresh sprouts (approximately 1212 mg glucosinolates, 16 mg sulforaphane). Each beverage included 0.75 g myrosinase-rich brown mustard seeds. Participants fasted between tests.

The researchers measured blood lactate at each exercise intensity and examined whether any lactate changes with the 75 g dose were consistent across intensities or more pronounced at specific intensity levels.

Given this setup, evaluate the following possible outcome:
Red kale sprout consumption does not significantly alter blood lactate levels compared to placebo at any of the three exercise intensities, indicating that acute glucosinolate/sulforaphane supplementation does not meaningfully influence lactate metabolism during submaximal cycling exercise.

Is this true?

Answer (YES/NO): NO